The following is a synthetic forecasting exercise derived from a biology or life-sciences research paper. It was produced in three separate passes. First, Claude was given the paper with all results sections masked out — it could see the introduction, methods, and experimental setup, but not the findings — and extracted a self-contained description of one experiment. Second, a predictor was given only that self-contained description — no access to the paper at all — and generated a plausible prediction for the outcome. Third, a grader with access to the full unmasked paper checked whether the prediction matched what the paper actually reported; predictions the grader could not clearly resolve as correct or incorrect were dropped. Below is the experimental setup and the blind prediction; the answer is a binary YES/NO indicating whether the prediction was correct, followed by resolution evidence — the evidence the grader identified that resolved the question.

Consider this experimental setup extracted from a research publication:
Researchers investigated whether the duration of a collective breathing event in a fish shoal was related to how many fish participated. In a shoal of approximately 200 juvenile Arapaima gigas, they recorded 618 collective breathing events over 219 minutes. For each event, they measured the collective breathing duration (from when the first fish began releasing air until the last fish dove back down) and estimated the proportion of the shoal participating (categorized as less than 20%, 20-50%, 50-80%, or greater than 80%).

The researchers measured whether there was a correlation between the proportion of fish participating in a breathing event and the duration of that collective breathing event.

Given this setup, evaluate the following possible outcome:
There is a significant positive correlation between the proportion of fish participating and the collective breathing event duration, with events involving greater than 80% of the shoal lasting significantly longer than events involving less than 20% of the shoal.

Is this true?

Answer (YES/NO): NO